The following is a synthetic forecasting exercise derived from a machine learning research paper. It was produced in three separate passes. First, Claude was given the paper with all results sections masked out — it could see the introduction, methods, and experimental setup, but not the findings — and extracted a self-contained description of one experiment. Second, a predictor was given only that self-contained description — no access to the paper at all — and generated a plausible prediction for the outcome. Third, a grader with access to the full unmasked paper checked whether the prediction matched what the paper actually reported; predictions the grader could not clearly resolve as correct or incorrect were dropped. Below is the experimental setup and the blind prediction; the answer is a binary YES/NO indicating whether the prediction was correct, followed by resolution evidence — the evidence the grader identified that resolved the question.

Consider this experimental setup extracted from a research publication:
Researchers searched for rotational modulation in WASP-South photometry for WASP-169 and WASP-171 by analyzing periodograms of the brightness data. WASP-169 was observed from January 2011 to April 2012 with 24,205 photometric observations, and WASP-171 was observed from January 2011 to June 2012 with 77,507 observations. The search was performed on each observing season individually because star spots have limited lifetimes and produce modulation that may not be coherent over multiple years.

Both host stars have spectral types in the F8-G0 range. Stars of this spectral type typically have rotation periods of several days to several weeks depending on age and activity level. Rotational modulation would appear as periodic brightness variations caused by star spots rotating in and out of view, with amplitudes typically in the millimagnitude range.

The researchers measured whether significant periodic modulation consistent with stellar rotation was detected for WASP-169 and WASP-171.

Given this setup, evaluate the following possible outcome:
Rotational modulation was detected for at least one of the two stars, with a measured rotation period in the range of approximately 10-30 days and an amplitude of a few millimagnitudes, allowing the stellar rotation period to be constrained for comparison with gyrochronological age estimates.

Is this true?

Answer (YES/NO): NO